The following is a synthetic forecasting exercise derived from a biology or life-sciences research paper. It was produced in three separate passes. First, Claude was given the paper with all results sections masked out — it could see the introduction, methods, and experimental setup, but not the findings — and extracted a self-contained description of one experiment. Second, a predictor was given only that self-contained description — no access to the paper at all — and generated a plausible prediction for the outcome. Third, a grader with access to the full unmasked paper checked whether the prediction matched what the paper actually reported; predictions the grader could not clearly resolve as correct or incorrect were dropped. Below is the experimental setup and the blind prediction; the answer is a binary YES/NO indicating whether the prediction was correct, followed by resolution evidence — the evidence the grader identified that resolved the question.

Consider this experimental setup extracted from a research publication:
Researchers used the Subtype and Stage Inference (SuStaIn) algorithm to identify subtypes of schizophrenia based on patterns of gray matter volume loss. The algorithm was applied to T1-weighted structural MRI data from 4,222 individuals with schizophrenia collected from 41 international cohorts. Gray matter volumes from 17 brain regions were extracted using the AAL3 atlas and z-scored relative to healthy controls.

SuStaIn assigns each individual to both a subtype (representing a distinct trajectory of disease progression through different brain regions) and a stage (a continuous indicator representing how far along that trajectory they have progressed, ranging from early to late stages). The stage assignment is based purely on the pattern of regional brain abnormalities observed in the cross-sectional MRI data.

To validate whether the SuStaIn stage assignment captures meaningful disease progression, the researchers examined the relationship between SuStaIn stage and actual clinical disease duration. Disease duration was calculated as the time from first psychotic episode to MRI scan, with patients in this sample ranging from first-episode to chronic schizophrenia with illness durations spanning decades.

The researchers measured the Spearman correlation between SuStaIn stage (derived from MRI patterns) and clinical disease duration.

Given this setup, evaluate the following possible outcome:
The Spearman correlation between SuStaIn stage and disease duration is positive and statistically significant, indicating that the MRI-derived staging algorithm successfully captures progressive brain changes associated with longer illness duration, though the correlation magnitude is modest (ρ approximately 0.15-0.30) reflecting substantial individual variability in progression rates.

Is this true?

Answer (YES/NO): NO